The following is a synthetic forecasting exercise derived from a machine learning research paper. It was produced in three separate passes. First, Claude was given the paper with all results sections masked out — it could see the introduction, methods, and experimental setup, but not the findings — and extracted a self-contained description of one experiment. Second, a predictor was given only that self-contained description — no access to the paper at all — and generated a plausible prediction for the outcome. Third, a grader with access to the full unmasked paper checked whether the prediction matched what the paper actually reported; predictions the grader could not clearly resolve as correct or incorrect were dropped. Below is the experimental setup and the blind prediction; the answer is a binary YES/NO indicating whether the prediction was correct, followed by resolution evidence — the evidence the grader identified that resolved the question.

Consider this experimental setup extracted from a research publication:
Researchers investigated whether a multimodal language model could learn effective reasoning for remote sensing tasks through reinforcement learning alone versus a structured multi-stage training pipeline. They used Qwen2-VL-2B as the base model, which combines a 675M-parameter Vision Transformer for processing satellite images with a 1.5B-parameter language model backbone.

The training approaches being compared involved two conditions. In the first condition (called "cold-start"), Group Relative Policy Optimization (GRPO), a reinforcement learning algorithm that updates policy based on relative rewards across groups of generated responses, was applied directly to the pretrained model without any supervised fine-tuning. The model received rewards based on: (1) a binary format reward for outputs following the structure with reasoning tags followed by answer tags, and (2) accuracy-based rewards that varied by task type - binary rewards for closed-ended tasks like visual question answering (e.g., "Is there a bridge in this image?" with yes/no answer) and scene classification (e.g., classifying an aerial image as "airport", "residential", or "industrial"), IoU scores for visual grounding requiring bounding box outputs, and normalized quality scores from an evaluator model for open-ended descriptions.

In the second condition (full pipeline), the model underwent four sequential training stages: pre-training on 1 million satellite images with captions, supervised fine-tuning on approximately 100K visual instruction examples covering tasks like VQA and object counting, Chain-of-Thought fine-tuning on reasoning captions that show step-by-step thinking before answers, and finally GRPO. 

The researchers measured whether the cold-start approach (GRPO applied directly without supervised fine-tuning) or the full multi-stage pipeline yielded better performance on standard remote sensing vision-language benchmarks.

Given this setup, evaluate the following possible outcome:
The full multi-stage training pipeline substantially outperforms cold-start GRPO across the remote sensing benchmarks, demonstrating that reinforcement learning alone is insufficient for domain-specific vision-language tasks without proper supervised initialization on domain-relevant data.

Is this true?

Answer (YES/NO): YES